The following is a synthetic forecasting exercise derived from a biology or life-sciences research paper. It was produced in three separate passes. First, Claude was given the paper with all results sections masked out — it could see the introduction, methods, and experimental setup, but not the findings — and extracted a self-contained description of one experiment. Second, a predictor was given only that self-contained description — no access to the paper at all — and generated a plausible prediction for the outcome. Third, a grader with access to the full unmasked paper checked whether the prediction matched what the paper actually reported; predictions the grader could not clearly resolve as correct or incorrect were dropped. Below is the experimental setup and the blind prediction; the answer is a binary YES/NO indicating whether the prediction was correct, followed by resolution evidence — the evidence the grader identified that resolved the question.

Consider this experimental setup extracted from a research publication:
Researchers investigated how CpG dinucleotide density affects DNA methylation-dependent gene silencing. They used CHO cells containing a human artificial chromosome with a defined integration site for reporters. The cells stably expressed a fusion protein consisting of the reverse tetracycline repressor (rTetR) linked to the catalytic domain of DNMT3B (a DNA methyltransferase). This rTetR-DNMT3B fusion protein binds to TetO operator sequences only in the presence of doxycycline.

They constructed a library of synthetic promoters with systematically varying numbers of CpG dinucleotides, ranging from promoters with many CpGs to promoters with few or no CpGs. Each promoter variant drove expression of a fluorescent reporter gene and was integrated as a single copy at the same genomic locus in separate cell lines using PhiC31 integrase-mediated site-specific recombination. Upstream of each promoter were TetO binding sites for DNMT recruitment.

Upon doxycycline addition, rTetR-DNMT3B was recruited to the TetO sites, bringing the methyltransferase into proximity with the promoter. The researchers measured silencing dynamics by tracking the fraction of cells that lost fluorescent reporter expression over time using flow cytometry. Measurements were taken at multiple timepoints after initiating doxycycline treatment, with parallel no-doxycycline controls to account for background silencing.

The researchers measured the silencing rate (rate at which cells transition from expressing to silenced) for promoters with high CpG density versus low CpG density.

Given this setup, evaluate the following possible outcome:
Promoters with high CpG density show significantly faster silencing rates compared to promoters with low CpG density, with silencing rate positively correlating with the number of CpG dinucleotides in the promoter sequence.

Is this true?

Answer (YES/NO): YES